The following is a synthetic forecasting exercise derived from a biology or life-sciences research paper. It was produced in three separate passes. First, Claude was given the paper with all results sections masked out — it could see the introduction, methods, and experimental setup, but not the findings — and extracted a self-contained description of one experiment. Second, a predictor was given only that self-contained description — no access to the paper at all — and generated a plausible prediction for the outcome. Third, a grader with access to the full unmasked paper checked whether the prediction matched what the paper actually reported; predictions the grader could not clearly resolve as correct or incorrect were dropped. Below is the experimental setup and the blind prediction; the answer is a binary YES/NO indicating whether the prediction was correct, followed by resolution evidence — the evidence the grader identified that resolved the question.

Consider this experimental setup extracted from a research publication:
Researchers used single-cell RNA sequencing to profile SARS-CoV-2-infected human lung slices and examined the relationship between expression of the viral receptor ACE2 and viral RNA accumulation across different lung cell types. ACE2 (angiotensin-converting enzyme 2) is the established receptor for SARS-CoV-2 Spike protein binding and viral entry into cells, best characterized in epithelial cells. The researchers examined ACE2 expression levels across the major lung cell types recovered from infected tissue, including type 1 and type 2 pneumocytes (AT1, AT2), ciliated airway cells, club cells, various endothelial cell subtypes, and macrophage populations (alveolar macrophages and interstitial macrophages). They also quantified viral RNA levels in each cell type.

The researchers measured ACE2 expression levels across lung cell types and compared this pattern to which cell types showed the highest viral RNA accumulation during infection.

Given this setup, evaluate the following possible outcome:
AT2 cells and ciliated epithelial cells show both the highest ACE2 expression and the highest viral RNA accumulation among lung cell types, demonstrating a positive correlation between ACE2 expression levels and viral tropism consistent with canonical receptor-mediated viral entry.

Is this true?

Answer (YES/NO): NO